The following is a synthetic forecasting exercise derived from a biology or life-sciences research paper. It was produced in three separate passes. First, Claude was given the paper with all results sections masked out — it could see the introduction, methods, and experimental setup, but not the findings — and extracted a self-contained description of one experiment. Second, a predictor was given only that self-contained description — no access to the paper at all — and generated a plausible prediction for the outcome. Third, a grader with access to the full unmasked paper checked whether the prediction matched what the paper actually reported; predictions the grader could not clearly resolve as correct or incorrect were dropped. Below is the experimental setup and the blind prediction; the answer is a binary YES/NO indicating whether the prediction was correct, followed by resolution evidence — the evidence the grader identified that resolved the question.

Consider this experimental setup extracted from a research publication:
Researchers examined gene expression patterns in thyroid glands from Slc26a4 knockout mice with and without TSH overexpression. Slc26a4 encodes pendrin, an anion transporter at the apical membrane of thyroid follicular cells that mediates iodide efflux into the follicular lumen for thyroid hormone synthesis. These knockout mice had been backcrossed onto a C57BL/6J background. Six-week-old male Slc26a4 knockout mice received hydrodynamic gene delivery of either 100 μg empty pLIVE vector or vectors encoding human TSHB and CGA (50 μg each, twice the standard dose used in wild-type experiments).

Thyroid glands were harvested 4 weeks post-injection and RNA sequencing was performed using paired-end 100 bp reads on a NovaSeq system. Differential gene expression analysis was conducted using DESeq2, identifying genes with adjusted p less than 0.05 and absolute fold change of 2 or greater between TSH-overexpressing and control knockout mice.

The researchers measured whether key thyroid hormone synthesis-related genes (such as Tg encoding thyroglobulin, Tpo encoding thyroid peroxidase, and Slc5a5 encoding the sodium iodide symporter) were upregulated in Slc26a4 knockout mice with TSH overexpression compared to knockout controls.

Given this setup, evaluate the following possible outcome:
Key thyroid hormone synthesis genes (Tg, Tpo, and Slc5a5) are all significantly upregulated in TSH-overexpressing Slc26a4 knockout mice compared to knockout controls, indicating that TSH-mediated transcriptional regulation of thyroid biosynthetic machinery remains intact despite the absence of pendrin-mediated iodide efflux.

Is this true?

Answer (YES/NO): NO